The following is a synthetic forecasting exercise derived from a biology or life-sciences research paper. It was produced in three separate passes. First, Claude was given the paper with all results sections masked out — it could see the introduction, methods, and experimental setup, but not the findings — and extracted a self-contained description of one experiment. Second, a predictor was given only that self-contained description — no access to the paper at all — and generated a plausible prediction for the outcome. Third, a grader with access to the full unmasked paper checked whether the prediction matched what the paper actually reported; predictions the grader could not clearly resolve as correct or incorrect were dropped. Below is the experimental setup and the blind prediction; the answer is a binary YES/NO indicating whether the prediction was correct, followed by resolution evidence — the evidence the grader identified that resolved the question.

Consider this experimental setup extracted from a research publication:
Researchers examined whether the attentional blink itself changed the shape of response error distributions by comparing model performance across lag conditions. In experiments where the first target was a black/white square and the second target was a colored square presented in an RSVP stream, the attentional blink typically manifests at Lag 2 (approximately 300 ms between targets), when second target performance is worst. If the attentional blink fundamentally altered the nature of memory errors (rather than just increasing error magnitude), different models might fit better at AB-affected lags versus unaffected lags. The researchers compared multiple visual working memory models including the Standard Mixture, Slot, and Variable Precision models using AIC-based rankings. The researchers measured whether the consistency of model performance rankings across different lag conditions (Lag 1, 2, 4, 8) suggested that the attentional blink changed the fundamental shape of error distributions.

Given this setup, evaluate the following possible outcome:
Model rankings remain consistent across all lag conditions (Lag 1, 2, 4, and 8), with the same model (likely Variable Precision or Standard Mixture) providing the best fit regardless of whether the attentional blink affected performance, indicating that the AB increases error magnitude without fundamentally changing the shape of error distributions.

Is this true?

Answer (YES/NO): NO